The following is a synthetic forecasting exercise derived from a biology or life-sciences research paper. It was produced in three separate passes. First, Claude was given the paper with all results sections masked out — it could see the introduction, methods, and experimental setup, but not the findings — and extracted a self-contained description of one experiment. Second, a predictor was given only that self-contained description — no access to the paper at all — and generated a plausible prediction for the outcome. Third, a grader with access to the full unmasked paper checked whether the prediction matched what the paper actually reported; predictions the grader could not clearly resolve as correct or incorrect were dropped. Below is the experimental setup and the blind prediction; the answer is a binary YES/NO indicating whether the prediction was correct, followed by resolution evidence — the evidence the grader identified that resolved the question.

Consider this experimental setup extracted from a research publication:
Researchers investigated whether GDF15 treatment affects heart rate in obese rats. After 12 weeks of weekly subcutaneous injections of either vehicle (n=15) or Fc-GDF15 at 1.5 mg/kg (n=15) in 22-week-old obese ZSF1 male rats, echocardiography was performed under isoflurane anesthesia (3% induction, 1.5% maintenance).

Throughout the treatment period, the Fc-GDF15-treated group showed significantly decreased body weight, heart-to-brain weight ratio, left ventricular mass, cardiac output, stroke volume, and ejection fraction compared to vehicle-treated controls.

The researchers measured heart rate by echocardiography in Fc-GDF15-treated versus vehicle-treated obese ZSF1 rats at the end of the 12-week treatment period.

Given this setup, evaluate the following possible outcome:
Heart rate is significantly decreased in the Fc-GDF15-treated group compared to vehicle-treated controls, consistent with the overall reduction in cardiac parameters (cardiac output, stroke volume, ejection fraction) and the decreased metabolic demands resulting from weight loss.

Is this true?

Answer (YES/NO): NO